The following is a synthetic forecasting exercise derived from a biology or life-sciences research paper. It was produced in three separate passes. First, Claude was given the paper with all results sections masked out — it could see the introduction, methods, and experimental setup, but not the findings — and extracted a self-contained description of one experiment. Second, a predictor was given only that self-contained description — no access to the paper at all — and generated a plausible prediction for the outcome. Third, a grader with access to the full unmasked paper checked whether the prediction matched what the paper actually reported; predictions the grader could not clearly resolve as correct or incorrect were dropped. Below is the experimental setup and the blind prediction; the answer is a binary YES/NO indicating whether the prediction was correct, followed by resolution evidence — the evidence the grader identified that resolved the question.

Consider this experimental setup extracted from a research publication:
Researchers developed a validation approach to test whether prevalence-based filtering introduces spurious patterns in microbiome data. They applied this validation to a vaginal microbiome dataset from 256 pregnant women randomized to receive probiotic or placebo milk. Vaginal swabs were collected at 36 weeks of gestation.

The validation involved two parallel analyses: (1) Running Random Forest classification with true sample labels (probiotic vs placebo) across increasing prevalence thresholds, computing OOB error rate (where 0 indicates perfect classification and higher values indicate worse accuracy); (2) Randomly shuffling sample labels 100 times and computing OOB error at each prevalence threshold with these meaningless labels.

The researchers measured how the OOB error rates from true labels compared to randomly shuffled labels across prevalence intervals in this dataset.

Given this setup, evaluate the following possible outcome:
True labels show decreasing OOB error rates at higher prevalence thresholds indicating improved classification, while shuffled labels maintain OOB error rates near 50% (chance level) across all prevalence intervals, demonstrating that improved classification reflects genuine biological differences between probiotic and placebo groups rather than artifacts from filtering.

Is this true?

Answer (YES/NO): NO